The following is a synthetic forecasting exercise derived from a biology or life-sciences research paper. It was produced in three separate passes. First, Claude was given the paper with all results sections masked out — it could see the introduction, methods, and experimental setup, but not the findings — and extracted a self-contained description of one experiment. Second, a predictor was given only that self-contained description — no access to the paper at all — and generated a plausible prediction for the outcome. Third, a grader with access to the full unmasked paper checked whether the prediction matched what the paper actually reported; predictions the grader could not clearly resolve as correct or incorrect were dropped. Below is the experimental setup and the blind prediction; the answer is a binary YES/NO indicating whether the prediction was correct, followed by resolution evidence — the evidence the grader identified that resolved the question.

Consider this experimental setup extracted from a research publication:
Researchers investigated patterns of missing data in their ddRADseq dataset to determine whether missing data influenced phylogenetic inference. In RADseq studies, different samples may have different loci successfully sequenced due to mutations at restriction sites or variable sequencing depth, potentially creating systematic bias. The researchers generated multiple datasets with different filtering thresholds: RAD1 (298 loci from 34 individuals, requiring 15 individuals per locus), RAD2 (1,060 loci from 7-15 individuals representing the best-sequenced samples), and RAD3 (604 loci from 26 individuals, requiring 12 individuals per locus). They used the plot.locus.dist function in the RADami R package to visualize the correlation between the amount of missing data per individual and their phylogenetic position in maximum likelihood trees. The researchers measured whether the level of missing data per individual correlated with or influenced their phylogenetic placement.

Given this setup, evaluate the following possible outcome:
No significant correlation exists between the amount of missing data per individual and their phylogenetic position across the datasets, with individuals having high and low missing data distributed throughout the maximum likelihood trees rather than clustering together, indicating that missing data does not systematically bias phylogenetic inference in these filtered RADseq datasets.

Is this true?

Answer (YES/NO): YES